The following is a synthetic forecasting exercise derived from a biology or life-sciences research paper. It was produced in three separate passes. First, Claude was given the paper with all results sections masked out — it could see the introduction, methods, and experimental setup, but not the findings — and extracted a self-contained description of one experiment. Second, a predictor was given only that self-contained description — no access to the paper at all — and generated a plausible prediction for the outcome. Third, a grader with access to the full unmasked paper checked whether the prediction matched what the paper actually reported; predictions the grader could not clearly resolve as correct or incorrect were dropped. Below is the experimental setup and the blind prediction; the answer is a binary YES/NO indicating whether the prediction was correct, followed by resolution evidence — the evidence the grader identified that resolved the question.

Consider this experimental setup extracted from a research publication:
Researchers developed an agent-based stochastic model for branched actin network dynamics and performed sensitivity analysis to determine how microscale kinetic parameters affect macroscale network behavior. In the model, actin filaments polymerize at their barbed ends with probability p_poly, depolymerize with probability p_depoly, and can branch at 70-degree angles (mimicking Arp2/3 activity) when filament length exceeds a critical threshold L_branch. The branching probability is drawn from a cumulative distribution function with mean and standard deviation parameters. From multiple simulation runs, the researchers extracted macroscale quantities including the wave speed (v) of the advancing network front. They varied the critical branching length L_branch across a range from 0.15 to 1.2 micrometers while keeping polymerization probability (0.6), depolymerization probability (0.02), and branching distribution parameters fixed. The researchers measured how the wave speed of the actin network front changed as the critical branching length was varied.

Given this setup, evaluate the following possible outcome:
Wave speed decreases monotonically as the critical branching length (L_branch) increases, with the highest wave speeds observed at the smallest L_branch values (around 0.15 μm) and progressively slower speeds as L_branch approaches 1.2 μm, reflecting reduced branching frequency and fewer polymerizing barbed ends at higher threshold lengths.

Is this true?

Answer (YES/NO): NO